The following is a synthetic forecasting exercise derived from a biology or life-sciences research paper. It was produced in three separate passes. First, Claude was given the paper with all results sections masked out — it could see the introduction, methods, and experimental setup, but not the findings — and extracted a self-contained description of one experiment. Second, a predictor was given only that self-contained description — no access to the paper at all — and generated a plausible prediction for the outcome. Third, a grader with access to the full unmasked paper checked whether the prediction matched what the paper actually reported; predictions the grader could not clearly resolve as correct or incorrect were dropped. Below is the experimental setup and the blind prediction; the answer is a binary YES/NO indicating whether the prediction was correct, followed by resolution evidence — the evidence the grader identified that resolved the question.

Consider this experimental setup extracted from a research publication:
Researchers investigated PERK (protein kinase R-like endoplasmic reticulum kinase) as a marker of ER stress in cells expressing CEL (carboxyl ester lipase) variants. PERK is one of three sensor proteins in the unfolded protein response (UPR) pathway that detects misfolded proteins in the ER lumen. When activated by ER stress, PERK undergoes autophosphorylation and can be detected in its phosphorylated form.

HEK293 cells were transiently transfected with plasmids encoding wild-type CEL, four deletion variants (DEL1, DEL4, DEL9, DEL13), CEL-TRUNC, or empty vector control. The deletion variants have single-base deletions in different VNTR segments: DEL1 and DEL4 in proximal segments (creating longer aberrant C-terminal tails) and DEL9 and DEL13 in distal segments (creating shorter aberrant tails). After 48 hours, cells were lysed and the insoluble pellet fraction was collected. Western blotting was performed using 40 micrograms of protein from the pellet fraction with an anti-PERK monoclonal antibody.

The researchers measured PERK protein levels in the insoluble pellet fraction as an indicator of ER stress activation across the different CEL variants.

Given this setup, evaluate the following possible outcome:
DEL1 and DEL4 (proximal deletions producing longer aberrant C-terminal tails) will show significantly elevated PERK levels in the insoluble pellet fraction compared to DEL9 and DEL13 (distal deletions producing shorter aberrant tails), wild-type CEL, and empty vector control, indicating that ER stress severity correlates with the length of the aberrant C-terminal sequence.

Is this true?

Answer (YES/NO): NO